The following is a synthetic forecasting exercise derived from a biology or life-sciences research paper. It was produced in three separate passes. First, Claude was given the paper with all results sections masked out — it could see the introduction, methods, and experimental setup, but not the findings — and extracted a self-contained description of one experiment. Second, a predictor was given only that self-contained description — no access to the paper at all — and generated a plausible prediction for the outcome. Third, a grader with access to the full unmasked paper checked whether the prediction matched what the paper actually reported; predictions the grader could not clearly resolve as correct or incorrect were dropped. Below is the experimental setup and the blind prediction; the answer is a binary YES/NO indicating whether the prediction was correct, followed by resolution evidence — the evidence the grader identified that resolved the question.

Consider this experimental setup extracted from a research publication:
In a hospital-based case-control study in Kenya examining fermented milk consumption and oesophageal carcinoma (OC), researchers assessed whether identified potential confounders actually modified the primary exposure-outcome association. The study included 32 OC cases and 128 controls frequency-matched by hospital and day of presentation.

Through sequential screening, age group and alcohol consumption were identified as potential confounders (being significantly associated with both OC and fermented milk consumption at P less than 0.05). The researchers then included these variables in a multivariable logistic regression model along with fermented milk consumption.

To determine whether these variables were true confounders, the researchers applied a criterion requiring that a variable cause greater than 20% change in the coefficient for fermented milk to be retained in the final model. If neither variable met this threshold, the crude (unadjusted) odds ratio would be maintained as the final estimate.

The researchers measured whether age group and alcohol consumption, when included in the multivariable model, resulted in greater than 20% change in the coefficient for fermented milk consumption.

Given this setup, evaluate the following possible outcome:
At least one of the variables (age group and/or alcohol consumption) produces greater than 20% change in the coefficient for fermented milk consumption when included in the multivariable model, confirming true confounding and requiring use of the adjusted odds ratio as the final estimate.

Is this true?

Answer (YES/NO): NO